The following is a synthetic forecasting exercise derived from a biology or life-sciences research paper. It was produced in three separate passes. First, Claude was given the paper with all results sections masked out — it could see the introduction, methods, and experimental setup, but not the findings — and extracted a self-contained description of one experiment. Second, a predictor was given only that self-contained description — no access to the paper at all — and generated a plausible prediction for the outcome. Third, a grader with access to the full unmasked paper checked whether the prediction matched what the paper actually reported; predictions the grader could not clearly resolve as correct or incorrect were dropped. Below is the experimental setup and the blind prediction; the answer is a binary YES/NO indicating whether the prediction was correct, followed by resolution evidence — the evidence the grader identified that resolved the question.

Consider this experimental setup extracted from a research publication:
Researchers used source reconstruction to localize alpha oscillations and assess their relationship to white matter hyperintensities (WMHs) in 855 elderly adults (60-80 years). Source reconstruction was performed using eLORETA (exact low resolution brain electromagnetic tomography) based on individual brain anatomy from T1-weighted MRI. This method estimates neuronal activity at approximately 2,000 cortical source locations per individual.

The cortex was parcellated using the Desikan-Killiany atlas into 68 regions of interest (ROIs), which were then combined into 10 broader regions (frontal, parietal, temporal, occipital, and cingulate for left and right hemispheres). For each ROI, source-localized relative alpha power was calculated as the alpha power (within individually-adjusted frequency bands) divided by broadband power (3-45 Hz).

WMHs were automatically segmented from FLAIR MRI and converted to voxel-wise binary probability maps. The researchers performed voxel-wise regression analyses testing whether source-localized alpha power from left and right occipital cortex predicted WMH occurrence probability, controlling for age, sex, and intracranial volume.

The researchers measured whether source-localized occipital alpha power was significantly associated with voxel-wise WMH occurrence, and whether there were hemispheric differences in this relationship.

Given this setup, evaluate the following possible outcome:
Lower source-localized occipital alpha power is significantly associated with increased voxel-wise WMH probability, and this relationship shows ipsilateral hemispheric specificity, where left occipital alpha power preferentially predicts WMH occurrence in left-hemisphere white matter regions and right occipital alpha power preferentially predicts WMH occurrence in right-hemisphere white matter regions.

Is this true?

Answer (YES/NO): NO